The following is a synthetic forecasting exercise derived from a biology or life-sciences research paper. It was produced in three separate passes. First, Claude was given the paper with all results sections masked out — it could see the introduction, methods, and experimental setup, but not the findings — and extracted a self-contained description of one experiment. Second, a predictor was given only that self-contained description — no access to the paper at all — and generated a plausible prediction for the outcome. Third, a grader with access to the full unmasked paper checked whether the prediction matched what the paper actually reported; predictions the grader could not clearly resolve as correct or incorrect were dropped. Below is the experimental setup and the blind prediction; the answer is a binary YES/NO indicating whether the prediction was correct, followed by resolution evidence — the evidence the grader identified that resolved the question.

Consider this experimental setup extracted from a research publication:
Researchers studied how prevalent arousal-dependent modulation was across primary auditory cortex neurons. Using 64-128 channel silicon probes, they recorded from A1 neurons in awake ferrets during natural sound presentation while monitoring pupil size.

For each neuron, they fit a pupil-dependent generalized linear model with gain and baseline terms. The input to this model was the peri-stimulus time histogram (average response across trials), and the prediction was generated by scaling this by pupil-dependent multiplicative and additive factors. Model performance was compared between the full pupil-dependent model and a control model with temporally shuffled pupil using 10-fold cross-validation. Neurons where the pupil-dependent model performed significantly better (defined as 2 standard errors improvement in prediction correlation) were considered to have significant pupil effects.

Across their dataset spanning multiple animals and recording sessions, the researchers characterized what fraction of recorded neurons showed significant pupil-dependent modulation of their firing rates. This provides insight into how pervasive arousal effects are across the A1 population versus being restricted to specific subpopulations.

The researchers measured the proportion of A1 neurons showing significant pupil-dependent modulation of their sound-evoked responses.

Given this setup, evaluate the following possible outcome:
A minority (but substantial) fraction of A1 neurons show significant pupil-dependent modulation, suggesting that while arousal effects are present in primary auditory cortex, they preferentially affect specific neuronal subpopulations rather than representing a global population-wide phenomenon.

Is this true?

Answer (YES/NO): NO